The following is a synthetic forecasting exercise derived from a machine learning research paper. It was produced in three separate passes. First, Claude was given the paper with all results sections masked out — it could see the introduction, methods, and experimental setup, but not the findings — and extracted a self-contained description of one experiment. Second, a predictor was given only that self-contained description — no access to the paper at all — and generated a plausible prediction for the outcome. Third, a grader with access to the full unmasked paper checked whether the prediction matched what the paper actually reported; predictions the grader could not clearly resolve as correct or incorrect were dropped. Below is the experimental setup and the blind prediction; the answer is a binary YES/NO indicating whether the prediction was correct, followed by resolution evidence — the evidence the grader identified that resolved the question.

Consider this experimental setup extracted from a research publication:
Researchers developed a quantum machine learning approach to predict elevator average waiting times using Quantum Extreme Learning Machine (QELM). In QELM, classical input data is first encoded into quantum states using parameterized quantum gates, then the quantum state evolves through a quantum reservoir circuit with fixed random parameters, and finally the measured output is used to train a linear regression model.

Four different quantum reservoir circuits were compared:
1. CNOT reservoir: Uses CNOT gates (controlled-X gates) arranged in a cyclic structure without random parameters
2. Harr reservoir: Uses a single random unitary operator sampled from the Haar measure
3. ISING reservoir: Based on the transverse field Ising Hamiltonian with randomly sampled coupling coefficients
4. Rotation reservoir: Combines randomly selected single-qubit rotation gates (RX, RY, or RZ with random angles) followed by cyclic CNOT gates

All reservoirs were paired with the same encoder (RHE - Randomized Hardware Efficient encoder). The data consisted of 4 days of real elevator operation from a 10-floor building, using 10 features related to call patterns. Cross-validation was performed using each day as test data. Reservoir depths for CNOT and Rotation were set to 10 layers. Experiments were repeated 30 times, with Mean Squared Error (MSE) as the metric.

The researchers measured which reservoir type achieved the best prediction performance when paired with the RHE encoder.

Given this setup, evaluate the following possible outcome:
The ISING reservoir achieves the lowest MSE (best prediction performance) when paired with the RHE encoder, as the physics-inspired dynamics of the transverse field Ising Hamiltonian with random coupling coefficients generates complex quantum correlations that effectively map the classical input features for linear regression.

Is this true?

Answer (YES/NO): NO